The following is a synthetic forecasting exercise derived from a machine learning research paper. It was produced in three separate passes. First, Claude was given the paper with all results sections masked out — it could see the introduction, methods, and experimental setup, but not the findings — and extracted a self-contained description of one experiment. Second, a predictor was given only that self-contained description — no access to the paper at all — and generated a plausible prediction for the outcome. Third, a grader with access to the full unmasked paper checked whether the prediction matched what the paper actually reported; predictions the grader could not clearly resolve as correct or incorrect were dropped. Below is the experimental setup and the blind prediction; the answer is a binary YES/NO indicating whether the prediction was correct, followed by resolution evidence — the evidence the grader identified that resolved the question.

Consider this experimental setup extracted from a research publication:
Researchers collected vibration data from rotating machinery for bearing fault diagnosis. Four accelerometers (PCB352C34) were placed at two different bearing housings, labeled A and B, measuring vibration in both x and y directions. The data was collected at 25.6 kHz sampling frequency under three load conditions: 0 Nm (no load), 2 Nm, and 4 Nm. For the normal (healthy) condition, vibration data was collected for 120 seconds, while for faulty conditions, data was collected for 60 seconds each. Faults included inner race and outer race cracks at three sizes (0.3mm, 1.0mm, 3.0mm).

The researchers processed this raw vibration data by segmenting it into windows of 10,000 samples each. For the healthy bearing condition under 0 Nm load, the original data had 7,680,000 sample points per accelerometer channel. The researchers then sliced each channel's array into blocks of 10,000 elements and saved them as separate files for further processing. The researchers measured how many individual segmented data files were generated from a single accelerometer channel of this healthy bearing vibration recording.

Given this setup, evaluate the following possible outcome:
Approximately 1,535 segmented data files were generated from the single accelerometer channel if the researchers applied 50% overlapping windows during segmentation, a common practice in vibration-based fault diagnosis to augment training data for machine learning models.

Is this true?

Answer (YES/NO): NO